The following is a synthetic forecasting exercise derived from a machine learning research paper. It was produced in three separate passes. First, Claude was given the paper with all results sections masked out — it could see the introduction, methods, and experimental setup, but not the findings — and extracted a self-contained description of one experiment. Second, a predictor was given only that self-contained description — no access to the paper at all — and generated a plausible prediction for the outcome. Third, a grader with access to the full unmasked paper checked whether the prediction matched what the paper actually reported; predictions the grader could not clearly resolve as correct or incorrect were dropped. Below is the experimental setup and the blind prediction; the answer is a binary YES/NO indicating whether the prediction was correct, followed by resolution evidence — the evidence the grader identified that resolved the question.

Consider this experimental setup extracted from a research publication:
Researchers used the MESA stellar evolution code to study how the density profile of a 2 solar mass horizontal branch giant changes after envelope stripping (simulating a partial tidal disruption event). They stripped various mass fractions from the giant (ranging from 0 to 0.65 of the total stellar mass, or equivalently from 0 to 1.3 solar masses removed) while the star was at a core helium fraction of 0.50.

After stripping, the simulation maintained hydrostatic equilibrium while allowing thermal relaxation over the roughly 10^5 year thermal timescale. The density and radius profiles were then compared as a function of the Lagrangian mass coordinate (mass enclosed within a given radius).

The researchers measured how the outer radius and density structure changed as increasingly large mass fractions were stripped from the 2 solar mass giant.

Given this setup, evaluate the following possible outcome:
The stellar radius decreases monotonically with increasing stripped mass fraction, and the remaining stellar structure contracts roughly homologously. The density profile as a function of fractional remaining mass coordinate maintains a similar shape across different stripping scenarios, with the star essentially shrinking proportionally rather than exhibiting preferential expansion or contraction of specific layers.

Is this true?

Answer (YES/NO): NO